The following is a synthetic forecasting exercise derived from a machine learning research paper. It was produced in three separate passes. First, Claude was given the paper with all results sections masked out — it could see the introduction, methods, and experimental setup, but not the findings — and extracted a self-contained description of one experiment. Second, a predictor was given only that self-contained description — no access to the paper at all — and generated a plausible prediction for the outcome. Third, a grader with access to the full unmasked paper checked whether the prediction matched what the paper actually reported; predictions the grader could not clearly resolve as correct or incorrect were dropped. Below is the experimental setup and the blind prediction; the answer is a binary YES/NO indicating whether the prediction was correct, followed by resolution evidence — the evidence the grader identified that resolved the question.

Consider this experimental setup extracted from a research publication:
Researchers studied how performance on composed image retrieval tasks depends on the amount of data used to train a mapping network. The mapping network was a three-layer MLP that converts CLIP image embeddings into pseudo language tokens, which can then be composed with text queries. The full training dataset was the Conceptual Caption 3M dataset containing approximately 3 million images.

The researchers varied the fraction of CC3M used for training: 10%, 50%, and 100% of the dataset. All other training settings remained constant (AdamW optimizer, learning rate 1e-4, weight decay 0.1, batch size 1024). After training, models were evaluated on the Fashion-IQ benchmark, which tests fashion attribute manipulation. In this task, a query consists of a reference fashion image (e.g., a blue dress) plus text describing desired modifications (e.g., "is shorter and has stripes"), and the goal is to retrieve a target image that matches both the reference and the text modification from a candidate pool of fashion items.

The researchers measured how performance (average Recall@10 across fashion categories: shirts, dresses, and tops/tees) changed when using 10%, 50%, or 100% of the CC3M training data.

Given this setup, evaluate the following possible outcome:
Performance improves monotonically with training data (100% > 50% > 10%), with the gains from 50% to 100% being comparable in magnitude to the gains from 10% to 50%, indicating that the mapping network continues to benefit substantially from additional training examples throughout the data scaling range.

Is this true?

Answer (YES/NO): NO